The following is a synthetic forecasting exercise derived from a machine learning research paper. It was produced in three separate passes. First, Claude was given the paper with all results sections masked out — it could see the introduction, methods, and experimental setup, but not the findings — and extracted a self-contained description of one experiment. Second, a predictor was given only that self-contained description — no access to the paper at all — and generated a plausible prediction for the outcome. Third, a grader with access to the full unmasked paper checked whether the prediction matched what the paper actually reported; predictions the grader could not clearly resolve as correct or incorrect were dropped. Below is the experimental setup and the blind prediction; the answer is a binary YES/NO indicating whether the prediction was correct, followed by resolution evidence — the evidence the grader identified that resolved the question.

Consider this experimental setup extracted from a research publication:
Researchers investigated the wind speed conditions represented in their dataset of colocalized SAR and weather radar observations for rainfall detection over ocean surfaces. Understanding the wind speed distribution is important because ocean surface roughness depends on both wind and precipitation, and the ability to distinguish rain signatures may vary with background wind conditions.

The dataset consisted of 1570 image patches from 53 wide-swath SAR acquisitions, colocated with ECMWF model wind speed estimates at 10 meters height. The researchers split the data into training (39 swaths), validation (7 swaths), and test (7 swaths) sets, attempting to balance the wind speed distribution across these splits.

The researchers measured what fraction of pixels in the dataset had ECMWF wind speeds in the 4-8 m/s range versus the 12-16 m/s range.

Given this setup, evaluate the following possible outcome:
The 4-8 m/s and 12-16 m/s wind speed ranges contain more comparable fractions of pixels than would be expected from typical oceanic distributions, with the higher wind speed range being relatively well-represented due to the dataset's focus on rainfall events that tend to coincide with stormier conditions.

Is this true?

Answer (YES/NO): NO